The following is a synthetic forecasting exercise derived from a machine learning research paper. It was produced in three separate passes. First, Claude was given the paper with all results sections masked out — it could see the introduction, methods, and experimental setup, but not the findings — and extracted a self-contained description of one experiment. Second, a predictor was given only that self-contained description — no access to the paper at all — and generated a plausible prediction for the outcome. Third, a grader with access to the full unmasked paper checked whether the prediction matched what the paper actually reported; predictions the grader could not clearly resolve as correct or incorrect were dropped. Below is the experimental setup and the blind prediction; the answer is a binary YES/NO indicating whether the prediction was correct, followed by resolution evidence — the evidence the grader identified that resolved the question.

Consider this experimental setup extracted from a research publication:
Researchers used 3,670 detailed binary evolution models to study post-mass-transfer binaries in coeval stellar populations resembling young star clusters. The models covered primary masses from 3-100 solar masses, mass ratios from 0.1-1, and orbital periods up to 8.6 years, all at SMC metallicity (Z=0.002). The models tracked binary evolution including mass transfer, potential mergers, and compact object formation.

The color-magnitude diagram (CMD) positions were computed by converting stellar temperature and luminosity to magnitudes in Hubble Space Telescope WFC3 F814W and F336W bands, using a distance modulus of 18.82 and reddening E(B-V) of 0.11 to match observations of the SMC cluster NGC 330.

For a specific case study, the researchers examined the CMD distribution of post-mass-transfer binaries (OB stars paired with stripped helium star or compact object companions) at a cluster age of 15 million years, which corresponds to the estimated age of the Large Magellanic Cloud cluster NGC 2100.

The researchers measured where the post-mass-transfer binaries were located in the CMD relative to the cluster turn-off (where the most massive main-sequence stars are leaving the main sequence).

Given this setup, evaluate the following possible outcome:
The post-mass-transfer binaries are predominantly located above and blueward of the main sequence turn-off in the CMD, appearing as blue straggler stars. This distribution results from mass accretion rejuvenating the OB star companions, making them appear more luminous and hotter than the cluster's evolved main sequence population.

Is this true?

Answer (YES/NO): NO